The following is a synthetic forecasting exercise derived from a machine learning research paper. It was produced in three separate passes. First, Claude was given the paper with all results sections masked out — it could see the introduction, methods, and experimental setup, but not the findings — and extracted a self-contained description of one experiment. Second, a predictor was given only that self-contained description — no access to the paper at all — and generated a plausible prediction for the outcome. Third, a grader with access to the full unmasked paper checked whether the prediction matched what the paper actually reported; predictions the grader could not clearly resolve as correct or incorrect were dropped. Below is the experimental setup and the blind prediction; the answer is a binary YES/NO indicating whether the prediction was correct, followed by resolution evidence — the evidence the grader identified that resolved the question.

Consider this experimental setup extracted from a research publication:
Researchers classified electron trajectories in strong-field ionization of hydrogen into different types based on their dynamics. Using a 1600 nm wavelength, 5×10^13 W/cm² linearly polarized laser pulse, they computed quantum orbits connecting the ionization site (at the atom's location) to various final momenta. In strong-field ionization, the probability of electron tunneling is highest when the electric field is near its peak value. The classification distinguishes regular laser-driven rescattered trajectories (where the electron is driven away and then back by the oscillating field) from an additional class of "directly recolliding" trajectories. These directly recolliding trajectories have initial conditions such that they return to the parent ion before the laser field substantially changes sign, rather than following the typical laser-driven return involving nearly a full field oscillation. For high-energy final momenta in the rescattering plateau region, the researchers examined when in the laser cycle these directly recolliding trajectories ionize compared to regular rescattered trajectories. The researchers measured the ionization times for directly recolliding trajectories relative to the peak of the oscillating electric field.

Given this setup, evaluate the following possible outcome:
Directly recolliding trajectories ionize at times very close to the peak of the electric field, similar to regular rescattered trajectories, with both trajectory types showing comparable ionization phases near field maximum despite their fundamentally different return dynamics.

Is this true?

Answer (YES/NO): NO